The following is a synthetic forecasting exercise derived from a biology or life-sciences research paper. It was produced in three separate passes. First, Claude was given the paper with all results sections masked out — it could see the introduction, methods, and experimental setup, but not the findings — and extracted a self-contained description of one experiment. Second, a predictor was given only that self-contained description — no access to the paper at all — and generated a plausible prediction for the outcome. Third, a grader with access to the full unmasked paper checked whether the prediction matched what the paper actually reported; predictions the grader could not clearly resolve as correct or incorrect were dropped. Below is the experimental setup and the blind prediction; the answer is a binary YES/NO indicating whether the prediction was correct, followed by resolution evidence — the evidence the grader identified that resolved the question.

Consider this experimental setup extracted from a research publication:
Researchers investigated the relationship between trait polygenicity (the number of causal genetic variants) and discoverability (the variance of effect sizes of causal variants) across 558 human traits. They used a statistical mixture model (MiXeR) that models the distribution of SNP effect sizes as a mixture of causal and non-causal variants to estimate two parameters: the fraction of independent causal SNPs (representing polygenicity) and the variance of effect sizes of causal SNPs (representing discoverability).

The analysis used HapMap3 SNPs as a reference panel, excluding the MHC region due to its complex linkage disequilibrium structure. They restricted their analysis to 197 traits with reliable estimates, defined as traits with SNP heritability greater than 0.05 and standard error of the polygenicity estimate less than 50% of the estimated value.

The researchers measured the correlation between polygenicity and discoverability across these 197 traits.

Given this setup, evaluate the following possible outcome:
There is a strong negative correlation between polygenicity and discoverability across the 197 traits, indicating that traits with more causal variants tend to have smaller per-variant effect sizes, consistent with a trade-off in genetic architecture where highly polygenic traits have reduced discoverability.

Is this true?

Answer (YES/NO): YES